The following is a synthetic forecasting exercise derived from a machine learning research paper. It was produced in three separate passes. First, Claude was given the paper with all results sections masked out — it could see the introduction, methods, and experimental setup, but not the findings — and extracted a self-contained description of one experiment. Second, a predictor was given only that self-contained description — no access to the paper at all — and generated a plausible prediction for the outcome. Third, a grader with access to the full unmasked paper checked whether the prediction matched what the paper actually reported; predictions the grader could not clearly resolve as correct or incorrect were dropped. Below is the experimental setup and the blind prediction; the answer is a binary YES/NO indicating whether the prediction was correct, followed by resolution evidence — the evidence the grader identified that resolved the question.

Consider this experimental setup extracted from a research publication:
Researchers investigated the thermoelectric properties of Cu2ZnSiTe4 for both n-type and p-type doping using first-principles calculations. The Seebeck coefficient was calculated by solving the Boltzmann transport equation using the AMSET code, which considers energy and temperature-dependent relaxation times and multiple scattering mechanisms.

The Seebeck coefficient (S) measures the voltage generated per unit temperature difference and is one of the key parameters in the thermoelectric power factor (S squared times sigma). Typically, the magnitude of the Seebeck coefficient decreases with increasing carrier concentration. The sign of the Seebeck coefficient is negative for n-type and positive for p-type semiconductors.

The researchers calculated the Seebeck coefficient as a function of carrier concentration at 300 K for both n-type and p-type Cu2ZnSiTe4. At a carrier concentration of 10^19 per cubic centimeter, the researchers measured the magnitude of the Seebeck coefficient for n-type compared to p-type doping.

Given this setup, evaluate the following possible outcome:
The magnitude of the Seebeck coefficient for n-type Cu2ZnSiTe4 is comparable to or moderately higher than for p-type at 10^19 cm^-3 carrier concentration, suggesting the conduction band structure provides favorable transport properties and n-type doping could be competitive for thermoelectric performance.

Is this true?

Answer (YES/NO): NO